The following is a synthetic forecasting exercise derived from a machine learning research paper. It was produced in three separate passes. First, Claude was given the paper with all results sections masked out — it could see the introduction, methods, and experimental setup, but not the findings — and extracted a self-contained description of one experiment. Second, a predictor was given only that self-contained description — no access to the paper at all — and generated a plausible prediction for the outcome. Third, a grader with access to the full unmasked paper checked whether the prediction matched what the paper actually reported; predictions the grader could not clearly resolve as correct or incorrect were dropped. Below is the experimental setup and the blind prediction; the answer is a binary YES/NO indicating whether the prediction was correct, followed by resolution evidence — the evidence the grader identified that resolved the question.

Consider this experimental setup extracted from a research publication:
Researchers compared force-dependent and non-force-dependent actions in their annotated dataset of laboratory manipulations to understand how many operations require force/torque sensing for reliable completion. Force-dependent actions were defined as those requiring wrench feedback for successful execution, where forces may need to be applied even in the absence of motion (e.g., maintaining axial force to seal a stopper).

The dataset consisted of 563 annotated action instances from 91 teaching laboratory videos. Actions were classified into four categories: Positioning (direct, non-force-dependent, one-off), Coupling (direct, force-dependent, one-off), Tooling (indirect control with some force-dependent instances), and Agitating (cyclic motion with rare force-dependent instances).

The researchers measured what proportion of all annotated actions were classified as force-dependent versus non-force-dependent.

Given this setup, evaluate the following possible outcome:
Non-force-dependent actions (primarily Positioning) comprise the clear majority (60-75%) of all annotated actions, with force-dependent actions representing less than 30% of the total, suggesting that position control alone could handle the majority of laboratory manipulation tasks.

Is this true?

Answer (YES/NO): NO